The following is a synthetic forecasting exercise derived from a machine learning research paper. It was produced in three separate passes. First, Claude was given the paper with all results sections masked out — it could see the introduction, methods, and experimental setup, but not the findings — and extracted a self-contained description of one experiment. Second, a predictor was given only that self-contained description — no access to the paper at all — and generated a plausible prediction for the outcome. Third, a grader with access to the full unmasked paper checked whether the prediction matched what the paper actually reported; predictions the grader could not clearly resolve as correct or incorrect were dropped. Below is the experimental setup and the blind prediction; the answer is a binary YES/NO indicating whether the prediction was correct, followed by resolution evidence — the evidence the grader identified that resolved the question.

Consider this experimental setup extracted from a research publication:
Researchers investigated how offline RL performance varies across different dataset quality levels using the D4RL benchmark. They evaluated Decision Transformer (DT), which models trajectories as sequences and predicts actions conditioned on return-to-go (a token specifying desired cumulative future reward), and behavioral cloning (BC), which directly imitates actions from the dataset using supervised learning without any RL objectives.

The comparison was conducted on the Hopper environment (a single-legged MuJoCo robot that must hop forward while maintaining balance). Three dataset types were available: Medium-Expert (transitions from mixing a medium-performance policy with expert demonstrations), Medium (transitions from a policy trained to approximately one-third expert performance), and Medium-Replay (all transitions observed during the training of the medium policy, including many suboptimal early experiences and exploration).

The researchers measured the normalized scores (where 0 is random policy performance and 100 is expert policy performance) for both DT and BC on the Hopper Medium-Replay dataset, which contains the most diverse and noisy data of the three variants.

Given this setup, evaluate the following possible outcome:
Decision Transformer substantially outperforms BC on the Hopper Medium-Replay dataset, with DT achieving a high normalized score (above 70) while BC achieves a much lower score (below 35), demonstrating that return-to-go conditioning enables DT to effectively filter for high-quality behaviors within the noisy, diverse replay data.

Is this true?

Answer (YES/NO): YES